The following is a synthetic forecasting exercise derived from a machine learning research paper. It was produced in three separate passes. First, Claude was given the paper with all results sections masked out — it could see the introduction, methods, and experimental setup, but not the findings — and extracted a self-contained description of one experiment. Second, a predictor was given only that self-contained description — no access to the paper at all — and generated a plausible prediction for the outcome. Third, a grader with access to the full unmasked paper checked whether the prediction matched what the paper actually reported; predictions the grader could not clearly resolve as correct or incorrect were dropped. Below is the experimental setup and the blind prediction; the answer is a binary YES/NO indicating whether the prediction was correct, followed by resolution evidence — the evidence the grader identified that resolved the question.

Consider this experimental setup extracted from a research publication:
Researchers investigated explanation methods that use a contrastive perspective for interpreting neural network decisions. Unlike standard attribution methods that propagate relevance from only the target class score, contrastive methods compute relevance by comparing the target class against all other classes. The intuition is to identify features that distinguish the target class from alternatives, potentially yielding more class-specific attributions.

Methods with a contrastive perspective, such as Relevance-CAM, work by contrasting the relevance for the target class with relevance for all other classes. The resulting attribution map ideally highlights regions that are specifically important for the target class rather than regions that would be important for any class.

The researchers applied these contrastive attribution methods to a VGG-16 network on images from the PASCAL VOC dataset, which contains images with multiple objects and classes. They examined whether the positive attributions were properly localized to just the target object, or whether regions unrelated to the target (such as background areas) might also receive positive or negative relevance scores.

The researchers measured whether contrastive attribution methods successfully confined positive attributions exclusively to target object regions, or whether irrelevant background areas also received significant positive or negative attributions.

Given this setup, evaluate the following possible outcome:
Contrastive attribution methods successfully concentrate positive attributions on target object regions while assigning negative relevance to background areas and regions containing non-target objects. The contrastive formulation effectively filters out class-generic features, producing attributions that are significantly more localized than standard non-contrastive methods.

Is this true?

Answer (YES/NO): NO